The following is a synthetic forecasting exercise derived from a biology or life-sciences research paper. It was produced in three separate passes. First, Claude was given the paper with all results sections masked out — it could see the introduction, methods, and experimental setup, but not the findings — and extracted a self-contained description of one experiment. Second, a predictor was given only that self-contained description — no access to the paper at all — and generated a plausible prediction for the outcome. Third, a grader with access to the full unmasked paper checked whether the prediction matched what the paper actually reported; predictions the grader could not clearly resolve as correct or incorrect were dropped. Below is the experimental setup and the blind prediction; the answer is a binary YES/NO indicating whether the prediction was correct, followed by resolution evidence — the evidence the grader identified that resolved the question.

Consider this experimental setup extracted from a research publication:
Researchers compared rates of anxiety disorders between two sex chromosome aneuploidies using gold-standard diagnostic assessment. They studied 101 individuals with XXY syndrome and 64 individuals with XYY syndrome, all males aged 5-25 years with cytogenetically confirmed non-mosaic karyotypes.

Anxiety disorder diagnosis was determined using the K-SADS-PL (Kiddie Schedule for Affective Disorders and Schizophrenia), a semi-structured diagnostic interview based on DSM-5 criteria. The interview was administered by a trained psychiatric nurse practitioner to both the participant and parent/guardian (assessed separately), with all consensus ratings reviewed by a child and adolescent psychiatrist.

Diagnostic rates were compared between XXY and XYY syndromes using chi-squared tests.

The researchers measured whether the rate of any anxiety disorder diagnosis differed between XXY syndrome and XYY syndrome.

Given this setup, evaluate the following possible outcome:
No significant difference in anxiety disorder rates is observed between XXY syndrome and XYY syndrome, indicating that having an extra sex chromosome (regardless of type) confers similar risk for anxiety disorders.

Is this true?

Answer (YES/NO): NO